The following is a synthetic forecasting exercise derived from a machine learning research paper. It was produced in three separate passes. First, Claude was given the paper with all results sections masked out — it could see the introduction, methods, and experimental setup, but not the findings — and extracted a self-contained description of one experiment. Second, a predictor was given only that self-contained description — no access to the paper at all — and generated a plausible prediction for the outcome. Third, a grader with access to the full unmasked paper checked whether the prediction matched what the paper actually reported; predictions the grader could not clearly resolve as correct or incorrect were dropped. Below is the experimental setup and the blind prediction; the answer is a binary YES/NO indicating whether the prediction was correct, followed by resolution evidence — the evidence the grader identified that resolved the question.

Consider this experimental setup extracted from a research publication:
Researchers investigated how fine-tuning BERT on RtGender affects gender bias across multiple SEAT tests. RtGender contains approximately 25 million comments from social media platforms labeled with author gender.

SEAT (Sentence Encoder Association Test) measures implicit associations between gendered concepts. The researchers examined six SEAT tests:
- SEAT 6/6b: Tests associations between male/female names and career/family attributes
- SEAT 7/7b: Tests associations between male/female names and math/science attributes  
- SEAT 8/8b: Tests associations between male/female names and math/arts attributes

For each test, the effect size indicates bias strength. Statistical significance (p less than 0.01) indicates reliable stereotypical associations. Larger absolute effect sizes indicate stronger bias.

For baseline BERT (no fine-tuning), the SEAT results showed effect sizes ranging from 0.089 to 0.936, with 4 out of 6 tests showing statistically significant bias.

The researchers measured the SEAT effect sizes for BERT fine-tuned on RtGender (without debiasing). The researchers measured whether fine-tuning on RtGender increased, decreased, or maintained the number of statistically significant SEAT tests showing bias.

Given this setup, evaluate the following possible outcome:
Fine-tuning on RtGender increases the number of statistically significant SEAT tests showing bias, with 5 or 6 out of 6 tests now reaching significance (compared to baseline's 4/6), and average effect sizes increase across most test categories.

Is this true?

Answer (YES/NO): NO